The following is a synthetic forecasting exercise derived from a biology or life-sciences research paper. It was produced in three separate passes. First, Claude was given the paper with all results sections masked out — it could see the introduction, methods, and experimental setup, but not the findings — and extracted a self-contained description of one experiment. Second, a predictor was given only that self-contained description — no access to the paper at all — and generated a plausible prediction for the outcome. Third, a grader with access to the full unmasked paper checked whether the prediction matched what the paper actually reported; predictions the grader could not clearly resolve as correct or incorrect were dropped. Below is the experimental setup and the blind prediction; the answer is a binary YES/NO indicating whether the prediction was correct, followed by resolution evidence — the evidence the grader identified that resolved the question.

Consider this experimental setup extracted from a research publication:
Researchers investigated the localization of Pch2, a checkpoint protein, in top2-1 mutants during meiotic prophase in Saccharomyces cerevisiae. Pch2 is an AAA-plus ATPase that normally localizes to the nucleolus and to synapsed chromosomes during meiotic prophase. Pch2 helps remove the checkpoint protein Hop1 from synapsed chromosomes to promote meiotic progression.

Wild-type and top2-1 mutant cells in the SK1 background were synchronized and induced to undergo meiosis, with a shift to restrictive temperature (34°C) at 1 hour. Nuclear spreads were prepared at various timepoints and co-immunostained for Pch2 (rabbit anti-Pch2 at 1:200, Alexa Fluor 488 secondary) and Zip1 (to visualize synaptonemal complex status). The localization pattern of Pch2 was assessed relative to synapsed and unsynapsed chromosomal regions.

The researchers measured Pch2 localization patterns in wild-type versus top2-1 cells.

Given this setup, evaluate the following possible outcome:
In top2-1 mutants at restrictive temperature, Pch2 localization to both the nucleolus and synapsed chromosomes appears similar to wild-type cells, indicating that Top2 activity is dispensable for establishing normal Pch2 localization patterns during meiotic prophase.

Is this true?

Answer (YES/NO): NO